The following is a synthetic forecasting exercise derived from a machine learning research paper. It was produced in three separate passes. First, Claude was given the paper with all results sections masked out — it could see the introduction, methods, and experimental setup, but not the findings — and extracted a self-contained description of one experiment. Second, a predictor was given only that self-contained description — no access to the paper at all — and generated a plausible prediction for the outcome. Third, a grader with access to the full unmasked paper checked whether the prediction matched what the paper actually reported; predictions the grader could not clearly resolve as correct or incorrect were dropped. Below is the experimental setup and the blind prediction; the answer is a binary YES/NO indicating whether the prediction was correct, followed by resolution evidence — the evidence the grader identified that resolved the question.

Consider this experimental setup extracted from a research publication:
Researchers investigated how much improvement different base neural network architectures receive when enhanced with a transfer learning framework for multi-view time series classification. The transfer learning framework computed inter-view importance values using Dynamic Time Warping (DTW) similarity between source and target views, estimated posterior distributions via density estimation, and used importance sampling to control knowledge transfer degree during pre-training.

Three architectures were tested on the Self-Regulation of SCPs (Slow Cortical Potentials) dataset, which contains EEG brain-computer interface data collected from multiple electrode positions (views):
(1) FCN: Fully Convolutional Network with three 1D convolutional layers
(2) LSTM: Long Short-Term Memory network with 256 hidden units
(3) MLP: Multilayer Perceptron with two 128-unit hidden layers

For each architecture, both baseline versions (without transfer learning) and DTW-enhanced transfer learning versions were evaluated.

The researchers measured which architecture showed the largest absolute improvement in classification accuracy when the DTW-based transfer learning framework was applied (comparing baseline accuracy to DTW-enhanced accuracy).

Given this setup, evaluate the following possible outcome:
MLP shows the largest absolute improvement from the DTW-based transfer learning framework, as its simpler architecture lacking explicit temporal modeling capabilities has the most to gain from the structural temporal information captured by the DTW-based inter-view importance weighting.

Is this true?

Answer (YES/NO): NO